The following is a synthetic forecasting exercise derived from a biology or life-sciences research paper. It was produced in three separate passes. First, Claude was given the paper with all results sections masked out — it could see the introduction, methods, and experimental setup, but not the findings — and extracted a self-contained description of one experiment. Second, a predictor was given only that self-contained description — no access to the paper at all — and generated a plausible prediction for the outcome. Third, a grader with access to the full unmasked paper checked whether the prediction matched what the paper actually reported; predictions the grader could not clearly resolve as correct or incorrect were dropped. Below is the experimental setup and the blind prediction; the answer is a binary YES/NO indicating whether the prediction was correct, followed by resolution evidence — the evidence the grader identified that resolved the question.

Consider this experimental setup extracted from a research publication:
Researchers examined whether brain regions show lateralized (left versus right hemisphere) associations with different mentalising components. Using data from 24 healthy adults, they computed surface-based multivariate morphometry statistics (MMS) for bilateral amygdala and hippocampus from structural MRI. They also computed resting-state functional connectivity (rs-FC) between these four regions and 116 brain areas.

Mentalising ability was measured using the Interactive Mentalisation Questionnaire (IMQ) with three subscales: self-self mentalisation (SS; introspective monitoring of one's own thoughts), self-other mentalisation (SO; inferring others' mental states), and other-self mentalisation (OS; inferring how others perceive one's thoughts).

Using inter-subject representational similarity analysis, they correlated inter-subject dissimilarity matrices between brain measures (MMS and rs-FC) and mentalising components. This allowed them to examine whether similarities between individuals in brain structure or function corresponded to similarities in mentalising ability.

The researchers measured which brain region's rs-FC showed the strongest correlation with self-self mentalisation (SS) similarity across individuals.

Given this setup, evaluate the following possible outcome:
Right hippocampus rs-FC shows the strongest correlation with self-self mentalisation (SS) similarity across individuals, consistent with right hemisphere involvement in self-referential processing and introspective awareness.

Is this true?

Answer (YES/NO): YES